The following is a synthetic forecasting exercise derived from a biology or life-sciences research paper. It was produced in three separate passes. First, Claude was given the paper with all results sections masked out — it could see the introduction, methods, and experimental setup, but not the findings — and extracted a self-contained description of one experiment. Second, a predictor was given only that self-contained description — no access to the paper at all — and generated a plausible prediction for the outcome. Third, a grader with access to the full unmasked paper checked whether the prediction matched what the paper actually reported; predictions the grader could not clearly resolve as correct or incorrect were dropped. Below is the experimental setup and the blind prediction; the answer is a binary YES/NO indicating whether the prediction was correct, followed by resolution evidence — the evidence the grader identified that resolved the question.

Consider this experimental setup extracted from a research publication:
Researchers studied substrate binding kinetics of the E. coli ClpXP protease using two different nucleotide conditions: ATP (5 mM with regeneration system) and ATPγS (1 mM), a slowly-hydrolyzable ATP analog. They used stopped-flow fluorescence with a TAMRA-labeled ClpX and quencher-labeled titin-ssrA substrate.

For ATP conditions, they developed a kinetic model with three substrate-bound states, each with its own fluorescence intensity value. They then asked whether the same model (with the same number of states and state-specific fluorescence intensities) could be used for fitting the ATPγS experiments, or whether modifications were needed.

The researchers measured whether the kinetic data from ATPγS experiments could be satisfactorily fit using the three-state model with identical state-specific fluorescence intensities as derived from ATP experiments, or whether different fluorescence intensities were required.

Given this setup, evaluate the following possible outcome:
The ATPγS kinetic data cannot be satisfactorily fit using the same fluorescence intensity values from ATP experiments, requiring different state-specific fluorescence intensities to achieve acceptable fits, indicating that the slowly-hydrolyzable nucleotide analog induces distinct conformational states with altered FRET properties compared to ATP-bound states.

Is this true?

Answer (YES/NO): YES